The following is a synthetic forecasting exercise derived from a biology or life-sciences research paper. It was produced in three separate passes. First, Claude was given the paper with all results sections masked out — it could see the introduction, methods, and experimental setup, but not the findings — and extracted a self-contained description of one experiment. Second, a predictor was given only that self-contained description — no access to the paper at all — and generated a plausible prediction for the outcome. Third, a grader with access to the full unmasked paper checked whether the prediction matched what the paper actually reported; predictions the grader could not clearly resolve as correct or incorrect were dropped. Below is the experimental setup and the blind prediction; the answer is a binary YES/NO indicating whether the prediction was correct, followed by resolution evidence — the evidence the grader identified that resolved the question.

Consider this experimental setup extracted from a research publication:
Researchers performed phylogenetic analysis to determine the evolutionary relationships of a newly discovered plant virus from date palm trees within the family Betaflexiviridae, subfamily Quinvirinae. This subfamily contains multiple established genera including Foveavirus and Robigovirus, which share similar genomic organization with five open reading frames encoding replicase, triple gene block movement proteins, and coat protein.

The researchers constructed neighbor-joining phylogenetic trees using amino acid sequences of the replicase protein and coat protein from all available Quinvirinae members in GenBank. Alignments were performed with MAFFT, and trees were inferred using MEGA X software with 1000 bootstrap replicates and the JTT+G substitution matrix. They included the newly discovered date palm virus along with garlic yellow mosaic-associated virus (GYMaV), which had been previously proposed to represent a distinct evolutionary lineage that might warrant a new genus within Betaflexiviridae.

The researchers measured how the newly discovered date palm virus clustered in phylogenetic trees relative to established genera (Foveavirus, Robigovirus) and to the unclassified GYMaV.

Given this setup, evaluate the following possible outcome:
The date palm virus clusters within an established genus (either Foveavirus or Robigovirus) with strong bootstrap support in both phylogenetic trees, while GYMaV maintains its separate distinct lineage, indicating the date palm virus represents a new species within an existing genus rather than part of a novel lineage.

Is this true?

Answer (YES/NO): NO